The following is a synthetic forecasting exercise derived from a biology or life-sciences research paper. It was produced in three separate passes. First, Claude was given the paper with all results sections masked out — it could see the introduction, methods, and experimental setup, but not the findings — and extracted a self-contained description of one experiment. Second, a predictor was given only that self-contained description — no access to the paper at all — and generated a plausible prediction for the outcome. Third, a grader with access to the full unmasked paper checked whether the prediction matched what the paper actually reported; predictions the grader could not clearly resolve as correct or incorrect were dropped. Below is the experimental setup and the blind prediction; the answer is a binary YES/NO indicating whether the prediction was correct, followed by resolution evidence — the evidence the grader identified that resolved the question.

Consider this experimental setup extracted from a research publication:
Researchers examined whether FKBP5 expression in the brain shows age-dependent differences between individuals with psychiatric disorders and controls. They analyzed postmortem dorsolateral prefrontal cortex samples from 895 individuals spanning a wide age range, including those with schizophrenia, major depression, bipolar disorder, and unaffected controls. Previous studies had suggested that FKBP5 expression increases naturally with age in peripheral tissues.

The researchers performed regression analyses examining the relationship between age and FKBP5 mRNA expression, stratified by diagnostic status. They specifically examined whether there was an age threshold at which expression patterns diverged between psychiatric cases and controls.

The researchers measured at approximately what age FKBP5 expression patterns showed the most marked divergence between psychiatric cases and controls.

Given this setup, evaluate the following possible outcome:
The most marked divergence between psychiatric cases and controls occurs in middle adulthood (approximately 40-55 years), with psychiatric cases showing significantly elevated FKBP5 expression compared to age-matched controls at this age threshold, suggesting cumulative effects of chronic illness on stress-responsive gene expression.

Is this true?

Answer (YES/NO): YES